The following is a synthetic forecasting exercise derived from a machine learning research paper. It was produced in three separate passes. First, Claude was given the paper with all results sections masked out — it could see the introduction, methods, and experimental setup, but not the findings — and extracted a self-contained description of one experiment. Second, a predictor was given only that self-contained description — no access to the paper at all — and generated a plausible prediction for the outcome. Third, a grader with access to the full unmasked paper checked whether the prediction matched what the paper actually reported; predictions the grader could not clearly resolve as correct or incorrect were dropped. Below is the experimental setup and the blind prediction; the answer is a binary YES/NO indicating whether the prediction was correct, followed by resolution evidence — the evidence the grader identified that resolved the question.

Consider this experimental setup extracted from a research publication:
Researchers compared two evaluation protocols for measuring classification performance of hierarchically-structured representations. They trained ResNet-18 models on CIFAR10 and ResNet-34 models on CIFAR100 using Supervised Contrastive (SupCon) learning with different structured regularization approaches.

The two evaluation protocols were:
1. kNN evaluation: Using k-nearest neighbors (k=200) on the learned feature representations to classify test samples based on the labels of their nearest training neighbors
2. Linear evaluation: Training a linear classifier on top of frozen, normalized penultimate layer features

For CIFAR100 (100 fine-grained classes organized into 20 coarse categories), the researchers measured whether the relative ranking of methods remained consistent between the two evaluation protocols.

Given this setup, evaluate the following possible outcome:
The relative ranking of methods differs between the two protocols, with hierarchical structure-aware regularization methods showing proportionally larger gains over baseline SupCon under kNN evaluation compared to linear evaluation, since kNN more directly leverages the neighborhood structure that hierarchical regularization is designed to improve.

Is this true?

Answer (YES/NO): NO